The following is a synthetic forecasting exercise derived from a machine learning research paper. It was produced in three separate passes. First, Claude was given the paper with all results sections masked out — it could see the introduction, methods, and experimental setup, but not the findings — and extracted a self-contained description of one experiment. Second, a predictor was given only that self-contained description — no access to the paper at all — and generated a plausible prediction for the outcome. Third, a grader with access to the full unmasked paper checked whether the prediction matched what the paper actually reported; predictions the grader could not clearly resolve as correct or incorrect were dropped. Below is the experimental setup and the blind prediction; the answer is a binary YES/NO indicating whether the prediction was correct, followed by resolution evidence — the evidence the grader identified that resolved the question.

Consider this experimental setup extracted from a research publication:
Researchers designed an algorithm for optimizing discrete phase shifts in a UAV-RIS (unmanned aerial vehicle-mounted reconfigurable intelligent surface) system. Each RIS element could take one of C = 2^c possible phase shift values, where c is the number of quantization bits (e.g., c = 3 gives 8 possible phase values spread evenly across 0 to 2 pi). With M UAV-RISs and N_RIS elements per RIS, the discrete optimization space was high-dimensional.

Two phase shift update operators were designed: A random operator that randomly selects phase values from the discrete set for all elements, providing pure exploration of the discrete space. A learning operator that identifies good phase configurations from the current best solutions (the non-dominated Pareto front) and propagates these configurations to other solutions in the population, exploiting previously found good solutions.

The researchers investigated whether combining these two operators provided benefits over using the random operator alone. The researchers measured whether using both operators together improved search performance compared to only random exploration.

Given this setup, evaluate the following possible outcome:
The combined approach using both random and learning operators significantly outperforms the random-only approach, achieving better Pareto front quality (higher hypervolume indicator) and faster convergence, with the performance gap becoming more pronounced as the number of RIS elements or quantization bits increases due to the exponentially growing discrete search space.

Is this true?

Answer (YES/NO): NO